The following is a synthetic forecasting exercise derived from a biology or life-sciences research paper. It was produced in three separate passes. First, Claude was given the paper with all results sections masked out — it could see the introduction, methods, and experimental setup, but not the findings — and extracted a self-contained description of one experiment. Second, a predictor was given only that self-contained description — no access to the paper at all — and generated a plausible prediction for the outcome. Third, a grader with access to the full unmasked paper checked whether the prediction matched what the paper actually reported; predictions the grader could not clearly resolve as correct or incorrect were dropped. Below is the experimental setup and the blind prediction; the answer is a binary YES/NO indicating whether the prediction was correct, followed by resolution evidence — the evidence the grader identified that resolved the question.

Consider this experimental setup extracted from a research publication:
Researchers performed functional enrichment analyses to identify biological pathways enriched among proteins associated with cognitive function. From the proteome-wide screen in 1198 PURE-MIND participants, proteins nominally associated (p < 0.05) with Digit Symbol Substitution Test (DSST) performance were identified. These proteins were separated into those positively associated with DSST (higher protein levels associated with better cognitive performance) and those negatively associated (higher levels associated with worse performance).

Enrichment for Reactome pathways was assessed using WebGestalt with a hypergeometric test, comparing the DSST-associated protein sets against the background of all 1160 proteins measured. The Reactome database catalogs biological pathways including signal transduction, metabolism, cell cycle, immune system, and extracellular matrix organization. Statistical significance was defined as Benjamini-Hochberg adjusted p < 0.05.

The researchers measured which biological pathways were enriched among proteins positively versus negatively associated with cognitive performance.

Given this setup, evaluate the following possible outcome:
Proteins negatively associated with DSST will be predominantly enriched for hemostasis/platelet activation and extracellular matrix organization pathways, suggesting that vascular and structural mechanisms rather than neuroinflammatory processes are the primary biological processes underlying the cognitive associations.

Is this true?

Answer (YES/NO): NO